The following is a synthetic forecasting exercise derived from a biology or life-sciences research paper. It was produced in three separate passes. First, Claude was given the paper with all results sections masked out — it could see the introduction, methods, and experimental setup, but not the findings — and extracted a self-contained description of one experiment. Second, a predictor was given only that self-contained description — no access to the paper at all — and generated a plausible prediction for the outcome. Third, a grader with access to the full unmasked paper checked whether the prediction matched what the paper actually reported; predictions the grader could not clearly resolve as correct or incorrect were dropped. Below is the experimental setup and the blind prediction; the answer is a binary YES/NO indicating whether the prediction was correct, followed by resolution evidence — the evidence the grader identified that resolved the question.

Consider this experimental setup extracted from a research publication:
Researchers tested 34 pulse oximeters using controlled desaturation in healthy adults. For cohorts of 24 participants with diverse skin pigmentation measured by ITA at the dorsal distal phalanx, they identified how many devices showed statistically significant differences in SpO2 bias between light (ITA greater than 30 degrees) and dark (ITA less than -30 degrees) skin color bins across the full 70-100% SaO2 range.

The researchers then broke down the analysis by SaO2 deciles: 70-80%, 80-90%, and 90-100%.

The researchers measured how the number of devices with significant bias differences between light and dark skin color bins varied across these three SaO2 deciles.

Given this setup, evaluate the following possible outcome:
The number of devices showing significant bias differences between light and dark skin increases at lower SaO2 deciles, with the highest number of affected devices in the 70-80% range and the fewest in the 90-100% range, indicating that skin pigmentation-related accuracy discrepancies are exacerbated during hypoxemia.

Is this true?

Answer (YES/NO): NO